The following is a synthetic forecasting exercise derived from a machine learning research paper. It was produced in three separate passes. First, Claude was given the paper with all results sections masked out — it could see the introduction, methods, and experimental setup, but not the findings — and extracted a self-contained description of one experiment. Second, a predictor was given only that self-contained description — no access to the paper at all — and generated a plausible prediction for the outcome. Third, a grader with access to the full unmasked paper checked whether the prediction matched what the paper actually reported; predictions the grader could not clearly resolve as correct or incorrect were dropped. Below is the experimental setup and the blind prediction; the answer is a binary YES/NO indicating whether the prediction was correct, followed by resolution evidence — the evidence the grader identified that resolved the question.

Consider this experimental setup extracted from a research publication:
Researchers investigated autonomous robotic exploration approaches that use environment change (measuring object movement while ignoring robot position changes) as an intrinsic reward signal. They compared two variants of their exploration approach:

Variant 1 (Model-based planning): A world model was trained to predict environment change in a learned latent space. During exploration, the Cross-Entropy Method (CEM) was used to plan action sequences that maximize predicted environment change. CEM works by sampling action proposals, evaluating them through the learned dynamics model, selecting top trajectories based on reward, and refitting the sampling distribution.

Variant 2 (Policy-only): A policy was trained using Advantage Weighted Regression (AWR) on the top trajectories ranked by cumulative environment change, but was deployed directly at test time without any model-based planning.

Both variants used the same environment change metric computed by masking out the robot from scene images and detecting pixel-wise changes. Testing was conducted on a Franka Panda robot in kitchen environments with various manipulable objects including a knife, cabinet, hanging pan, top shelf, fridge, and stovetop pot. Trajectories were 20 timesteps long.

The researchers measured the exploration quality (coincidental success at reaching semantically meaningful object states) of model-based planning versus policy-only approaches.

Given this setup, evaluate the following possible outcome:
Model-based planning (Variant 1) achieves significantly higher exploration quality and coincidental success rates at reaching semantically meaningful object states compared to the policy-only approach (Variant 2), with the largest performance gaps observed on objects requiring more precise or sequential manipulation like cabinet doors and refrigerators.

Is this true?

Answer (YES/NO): NO